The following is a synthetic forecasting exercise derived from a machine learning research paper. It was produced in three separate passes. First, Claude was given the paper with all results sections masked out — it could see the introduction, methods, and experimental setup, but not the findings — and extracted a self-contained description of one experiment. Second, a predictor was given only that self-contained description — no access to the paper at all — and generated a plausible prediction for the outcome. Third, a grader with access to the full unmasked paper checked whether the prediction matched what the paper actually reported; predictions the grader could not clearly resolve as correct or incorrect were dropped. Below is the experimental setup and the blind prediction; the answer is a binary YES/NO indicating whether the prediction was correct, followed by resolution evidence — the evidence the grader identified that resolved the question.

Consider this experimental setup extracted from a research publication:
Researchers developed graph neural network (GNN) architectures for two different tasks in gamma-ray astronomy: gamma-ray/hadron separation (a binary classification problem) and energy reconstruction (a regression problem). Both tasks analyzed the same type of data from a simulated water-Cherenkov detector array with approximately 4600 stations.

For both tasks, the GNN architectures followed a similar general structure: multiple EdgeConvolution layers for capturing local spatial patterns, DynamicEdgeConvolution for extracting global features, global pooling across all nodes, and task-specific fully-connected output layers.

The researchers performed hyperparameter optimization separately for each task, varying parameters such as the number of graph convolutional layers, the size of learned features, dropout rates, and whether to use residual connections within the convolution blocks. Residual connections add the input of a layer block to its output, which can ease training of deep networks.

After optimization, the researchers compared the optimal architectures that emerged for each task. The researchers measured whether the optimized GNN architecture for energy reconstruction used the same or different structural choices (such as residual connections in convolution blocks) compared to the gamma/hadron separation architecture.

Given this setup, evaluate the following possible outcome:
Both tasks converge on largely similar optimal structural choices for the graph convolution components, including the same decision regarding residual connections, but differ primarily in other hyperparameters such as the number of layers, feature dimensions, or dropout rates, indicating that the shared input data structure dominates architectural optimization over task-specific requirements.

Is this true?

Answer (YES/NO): NO